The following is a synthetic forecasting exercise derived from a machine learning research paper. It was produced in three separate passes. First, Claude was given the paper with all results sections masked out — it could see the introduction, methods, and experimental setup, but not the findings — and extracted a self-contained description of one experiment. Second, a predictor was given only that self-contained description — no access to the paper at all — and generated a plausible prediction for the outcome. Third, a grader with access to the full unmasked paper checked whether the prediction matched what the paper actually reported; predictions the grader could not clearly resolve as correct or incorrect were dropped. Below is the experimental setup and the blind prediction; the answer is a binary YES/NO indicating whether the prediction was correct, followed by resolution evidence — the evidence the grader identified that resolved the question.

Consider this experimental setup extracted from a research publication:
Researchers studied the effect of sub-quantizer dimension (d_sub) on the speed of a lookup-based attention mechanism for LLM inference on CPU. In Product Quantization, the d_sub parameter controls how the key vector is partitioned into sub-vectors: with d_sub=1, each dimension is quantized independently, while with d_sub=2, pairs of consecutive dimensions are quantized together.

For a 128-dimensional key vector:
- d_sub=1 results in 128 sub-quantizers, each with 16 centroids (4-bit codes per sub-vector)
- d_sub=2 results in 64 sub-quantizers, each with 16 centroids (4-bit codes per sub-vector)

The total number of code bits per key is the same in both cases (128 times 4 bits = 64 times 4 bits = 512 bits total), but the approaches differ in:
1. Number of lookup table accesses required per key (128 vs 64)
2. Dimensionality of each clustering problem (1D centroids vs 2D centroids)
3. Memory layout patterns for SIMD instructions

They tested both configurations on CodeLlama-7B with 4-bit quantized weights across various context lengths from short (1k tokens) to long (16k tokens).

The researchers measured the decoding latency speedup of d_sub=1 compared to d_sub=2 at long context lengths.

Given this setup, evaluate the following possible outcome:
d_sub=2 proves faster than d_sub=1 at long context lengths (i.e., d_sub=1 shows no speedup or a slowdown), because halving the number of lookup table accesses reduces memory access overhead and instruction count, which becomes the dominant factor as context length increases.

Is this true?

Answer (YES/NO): YES